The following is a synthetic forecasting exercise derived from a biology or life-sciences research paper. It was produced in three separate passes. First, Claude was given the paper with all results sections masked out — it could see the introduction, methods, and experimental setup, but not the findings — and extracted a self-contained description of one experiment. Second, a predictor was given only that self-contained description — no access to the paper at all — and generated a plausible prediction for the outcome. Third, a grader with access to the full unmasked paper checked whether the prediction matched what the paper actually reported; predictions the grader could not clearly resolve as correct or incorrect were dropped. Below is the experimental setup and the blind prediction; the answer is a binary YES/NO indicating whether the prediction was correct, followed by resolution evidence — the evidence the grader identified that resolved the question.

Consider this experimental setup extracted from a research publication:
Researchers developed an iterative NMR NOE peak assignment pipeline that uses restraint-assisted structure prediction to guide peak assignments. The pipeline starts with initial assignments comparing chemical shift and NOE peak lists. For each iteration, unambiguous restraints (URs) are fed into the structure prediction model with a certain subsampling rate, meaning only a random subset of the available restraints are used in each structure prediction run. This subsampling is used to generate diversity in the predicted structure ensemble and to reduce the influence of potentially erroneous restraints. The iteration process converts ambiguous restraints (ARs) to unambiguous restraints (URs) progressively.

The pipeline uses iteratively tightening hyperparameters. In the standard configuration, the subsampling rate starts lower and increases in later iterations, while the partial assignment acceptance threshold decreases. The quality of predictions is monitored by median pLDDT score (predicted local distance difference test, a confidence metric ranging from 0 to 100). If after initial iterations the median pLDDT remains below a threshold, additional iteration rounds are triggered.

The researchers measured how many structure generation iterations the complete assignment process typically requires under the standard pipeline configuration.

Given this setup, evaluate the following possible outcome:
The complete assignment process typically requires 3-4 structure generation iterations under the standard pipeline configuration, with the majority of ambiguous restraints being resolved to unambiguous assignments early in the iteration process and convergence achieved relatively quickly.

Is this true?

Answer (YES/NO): NO